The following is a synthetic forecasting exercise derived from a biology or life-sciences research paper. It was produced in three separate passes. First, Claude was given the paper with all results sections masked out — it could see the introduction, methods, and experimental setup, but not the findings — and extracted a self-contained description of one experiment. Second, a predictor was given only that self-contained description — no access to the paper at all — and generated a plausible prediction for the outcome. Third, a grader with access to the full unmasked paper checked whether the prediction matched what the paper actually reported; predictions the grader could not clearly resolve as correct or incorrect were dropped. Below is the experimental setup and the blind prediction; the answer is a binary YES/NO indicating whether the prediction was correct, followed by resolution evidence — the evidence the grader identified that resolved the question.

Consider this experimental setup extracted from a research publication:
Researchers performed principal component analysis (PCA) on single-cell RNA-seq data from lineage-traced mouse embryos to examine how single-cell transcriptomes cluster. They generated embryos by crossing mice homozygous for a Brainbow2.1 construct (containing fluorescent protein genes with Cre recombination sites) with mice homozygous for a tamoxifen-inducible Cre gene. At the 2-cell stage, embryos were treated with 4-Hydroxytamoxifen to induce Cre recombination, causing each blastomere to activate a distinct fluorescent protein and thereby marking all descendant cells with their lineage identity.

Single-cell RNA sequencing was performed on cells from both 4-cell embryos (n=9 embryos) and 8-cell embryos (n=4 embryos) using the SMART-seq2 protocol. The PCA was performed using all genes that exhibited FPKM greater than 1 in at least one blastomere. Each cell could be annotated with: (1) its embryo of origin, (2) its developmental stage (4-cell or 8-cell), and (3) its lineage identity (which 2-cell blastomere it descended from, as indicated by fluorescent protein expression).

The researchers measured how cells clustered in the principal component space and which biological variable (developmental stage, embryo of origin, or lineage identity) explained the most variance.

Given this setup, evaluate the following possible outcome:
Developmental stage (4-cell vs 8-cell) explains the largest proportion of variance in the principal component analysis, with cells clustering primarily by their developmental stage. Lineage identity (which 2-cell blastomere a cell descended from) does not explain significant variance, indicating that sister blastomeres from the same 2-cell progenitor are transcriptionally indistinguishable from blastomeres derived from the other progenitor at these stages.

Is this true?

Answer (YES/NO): NO